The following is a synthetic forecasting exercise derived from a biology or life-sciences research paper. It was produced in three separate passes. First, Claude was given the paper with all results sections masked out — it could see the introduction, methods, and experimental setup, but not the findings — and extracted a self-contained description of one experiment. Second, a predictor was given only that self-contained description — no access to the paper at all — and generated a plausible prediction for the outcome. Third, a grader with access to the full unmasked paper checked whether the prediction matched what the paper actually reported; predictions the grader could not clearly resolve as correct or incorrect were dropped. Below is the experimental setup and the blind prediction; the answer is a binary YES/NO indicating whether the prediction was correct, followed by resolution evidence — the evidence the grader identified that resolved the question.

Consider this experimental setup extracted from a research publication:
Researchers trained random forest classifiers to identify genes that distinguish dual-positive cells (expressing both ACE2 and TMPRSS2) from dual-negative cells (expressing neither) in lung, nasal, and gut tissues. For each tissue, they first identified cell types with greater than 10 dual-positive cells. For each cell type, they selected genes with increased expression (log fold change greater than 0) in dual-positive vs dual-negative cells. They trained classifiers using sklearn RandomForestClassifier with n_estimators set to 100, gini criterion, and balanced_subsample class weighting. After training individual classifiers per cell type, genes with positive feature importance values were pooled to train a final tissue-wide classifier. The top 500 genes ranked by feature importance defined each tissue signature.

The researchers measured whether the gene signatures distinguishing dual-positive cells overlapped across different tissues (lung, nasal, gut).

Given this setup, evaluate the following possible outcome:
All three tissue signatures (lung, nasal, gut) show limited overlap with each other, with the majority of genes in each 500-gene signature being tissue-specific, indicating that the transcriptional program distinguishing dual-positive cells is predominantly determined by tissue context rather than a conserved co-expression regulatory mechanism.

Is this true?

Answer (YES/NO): NO